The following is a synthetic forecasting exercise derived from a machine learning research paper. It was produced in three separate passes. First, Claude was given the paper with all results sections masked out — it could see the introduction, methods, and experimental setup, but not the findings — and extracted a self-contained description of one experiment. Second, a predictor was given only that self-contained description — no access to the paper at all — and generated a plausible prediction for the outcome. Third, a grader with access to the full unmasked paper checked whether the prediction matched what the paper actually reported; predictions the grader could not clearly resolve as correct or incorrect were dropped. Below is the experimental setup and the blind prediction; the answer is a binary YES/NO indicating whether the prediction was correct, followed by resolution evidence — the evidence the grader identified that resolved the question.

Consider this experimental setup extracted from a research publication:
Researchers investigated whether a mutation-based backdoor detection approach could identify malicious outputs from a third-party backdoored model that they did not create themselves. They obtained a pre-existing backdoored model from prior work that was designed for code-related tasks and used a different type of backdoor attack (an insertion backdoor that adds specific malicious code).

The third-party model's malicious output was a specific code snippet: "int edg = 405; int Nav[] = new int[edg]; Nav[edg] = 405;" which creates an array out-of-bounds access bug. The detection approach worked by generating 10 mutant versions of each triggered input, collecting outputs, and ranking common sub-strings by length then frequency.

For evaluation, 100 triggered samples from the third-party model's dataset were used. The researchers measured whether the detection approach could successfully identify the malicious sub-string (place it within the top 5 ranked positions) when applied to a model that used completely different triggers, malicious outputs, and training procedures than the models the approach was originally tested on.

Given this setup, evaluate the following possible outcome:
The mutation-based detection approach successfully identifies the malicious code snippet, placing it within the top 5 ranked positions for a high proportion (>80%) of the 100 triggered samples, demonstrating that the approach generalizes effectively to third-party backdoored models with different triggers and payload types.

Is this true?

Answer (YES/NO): YES